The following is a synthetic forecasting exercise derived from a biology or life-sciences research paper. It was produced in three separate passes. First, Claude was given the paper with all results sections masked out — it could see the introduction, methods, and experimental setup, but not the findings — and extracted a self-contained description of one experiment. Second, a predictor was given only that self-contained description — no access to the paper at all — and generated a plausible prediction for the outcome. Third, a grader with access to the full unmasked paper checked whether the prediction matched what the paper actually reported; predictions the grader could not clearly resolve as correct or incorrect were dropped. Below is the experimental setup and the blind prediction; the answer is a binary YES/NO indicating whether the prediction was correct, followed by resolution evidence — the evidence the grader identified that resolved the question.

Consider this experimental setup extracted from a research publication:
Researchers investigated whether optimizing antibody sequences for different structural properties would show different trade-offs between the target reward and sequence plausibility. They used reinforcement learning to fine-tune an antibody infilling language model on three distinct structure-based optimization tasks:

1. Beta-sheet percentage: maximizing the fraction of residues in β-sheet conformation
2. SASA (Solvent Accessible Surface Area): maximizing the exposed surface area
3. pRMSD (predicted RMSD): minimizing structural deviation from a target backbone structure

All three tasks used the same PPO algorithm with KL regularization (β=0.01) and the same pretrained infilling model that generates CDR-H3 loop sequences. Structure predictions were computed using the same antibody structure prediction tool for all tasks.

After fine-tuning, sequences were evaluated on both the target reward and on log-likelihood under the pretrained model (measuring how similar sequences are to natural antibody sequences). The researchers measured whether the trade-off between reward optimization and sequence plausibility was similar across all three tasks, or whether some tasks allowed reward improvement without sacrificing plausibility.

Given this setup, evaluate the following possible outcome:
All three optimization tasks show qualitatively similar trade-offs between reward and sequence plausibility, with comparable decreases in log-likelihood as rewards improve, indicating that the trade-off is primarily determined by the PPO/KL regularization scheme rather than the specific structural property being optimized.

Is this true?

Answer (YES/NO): NO